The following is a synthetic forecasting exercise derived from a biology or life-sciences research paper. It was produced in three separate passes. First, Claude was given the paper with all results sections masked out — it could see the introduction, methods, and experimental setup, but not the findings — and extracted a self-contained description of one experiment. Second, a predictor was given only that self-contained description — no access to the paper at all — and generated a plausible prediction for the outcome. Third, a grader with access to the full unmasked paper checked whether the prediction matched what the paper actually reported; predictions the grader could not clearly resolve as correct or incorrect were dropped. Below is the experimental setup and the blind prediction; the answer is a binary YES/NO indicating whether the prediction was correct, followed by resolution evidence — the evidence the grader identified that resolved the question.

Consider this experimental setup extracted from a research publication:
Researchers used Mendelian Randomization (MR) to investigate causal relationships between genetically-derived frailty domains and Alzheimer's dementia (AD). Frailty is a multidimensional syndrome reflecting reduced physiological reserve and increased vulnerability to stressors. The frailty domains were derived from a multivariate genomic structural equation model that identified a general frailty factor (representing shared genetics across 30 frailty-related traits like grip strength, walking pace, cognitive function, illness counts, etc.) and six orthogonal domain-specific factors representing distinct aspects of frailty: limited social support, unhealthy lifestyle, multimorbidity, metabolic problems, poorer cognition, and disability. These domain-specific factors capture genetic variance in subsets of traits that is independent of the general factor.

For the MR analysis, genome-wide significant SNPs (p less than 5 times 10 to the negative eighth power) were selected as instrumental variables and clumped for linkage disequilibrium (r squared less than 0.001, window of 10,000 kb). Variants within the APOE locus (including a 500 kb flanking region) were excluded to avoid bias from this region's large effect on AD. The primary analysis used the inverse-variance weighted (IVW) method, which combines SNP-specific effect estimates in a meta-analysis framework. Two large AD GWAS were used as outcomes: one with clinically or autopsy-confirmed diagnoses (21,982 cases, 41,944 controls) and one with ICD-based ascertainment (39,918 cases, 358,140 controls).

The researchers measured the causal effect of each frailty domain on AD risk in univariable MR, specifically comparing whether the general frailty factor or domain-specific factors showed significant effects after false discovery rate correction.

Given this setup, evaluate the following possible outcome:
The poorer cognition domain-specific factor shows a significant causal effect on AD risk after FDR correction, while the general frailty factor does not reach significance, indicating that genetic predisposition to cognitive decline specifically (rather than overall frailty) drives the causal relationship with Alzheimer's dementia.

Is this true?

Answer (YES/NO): NO